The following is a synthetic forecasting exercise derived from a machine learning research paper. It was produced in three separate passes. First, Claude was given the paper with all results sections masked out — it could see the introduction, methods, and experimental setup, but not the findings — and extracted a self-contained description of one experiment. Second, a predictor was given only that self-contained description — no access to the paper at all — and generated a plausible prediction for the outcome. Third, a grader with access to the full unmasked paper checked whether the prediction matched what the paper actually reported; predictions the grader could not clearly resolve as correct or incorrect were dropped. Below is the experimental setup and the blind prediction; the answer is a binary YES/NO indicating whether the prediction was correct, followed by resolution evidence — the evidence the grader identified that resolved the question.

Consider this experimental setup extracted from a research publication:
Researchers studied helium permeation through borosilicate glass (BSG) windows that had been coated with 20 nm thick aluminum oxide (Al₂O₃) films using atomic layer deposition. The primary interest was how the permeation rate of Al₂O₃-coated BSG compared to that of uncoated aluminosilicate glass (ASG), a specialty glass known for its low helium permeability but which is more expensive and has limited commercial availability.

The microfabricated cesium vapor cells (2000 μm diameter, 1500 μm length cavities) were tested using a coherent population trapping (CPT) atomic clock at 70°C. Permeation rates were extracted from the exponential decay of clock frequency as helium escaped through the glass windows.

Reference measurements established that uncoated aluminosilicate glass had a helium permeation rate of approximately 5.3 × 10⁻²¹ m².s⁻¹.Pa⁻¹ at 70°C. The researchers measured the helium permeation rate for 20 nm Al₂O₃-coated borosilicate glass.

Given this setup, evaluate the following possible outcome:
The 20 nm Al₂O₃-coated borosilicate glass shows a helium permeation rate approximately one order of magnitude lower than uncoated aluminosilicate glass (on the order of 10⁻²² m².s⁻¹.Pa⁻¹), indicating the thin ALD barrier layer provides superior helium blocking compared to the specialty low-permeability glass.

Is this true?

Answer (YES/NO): NO